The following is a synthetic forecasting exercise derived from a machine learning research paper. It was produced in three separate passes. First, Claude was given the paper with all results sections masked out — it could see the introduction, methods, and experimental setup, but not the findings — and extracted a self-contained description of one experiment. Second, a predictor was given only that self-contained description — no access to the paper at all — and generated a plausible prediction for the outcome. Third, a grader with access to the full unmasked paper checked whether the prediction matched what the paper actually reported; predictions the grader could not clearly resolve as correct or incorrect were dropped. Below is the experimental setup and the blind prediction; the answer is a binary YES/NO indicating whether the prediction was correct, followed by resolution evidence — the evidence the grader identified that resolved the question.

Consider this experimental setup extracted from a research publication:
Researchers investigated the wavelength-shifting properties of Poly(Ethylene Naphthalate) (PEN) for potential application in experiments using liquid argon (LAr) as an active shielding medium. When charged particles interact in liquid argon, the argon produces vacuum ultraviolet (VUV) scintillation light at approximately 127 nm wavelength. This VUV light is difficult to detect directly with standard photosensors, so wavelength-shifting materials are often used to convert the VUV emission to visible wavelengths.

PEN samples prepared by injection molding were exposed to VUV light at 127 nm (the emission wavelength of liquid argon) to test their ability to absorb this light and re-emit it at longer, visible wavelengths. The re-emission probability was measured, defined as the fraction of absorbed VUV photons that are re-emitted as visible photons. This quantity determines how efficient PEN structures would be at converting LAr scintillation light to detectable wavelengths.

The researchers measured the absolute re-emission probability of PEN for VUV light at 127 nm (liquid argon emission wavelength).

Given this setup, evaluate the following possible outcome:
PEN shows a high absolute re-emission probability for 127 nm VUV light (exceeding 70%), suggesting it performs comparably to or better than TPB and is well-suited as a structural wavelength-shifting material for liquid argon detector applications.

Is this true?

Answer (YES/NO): NO